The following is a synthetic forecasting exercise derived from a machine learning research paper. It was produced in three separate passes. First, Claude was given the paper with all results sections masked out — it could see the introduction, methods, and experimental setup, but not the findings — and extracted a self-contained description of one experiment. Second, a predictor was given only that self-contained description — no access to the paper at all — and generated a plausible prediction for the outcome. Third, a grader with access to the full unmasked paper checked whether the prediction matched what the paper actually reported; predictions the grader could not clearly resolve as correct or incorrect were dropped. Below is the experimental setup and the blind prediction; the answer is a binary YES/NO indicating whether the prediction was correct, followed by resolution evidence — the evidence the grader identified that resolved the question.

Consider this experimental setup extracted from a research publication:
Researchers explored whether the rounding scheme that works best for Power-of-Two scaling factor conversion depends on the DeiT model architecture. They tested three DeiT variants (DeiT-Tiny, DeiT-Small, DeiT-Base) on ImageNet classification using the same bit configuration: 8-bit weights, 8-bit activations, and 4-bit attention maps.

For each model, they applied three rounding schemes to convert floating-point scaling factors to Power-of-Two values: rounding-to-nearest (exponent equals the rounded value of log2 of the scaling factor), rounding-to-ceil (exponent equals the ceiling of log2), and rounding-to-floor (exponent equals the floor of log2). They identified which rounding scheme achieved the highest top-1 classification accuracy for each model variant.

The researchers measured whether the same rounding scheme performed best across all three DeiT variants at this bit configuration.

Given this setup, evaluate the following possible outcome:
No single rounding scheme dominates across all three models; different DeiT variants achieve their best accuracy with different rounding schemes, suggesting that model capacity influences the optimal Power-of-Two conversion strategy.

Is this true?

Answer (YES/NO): YES